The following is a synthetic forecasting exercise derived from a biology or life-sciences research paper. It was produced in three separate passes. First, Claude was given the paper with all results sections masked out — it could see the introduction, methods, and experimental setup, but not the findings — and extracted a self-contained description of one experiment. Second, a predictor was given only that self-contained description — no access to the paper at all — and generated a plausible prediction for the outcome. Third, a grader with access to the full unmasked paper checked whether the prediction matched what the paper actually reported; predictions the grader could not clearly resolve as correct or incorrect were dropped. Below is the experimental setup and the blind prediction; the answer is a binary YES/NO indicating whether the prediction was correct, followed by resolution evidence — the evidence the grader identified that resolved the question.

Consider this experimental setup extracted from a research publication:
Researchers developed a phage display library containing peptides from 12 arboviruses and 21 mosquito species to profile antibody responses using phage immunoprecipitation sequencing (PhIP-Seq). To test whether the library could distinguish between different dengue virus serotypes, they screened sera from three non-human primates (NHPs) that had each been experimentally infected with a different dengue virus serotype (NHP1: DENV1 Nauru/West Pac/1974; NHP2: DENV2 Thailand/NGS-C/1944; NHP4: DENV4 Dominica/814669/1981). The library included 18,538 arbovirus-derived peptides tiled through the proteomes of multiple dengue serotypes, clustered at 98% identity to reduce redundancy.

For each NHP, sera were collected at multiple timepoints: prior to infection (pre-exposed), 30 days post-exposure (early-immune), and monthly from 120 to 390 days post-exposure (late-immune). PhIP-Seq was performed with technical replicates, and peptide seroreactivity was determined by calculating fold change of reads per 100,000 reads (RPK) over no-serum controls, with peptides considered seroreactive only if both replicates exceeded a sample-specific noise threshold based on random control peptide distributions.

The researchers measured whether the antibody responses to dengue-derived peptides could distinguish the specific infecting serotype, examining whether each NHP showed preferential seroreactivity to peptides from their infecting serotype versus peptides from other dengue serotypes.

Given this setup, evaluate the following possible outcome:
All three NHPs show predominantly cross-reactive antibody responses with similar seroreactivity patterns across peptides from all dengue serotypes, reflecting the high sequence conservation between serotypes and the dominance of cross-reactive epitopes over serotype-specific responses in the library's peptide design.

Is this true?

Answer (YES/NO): NO